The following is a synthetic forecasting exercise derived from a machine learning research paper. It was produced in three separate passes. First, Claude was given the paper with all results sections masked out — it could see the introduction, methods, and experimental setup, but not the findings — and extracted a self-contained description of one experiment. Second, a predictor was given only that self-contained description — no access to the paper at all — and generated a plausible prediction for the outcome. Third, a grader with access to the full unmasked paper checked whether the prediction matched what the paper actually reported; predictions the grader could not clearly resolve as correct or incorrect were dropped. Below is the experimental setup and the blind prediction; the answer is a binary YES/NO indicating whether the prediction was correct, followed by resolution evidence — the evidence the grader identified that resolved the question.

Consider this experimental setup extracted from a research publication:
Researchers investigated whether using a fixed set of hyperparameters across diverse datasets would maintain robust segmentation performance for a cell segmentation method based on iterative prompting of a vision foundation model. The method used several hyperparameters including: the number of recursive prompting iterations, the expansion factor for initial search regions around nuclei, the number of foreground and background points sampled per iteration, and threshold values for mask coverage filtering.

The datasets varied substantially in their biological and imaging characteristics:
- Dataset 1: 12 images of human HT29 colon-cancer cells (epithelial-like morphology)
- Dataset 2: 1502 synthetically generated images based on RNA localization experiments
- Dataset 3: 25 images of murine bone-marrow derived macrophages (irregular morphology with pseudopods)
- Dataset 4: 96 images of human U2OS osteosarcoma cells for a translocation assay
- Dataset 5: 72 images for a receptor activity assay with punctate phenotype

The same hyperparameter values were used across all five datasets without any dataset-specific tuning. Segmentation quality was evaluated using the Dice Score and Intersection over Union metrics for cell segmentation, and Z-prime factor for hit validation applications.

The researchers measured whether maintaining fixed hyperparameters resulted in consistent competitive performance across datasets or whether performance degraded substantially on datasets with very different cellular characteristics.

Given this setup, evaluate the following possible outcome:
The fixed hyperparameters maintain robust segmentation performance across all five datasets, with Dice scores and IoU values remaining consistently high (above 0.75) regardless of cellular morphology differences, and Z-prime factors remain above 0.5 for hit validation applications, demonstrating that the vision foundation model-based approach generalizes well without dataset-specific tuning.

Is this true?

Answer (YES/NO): YES